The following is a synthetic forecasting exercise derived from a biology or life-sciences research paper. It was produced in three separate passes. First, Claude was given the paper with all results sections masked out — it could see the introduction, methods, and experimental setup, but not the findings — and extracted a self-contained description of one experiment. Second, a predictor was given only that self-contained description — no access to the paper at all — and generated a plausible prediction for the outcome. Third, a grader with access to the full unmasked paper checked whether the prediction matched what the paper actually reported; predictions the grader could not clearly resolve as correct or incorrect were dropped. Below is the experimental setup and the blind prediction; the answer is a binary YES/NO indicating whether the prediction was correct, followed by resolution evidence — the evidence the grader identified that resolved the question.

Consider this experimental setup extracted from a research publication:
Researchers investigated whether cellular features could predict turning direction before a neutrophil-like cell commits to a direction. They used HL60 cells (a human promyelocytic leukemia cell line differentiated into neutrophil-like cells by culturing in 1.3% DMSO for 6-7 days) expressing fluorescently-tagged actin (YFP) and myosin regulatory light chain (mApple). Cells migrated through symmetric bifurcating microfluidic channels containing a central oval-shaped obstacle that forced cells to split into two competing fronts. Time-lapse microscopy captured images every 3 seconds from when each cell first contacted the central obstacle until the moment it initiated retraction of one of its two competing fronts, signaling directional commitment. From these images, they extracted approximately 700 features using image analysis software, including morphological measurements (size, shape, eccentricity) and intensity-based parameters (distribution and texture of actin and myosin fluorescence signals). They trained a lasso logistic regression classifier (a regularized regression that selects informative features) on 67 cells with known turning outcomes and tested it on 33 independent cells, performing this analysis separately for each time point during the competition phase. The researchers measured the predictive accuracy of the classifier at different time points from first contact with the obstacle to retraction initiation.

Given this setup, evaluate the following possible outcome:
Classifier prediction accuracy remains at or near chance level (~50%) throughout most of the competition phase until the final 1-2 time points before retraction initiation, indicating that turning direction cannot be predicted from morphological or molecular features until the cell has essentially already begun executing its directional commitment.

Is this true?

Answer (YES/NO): NO